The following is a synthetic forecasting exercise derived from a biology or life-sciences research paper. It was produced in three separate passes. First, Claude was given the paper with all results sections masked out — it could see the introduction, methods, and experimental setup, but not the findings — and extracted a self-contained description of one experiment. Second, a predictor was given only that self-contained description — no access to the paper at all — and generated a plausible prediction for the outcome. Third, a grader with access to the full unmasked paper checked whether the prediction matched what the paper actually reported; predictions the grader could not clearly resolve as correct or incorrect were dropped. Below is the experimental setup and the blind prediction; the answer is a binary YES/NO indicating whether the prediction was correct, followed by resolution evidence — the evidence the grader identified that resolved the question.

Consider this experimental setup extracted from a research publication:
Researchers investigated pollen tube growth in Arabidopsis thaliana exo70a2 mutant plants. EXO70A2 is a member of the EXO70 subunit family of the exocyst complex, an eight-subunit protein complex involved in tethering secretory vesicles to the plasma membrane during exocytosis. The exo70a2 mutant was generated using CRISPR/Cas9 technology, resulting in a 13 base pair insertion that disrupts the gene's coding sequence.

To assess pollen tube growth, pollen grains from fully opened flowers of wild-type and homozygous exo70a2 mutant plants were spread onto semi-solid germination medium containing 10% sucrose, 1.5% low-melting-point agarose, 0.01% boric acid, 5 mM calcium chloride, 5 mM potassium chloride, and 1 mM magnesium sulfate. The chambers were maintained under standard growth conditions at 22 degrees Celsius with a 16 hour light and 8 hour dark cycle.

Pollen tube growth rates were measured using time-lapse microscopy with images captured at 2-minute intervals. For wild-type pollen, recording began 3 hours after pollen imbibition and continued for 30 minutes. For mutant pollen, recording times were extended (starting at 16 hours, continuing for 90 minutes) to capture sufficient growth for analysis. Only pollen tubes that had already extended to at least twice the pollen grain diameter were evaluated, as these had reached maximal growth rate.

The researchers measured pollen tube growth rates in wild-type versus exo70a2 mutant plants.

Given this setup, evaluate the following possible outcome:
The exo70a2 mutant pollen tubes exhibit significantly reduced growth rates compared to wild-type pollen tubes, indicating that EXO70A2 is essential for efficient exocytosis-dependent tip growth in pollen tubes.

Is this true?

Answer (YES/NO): YES